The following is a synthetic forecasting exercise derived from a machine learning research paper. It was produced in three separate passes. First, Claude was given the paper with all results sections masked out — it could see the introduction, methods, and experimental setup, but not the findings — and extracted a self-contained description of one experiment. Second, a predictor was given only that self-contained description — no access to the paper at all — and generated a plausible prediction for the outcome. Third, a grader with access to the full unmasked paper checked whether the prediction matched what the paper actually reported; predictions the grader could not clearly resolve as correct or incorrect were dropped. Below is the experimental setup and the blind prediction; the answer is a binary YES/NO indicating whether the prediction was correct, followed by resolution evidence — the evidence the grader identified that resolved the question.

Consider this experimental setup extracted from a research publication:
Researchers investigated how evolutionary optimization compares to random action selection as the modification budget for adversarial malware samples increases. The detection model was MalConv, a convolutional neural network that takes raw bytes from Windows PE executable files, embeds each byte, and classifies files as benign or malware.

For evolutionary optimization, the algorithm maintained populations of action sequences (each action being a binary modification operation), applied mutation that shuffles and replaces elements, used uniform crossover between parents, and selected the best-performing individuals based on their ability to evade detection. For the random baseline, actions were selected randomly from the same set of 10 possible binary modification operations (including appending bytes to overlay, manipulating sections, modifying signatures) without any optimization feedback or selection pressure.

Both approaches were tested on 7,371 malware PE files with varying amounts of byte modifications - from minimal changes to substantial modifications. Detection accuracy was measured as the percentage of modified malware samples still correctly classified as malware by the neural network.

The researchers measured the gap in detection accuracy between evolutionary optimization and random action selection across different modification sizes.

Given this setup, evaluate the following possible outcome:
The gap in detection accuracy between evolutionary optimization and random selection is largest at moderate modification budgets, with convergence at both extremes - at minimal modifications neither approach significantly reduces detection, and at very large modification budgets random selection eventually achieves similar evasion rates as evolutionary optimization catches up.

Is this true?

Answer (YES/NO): NO